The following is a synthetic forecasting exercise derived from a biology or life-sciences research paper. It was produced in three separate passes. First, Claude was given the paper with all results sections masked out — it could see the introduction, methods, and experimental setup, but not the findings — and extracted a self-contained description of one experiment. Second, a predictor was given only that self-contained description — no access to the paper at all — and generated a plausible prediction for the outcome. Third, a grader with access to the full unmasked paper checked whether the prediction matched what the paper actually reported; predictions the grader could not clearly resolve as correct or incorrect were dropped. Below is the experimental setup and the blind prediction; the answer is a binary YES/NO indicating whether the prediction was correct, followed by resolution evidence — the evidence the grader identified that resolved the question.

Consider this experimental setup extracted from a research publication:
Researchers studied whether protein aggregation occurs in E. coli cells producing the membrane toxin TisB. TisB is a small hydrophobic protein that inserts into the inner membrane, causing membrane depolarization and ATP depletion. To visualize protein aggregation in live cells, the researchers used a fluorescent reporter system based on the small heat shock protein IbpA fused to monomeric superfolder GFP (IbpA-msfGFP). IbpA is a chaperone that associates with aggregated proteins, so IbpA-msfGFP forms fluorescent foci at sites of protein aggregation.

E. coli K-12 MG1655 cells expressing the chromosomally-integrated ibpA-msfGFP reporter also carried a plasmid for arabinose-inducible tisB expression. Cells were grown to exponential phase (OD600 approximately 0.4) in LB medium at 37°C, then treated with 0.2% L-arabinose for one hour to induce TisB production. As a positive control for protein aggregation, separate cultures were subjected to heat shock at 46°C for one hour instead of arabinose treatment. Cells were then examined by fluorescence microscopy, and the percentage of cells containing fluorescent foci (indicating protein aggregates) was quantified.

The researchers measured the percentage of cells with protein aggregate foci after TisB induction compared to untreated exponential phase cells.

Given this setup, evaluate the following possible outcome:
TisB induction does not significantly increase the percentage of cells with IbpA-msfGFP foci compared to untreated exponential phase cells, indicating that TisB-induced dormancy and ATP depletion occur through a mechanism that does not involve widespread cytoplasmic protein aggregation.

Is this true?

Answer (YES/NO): NO